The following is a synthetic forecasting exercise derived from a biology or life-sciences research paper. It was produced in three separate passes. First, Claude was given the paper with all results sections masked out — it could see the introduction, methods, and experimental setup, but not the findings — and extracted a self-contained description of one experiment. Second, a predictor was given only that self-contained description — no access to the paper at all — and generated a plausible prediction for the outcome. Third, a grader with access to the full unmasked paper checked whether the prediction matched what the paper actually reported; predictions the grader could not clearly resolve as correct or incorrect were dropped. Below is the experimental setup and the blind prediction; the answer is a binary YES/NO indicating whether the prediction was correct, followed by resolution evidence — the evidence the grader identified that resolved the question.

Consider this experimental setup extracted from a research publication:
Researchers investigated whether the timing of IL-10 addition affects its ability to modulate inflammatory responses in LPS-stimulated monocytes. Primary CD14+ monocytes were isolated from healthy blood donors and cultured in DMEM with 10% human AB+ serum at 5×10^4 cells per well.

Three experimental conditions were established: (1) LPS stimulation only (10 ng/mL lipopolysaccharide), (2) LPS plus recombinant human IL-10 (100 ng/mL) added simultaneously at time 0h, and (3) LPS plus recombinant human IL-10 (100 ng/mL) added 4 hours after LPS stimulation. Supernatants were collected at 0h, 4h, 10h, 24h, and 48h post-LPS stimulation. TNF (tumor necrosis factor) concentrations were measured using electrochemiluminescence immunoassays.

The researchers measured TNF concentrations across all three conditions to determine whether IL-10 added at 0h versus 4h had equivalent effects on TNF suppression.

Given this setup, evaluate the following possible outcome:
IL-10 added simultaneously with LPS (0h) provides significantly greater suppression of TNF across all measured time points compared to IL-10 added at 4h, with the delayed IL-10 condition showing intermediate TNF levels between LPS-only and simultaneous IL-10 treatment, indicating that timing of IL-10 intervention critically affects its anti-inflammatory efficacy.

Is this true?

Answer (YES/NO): YES